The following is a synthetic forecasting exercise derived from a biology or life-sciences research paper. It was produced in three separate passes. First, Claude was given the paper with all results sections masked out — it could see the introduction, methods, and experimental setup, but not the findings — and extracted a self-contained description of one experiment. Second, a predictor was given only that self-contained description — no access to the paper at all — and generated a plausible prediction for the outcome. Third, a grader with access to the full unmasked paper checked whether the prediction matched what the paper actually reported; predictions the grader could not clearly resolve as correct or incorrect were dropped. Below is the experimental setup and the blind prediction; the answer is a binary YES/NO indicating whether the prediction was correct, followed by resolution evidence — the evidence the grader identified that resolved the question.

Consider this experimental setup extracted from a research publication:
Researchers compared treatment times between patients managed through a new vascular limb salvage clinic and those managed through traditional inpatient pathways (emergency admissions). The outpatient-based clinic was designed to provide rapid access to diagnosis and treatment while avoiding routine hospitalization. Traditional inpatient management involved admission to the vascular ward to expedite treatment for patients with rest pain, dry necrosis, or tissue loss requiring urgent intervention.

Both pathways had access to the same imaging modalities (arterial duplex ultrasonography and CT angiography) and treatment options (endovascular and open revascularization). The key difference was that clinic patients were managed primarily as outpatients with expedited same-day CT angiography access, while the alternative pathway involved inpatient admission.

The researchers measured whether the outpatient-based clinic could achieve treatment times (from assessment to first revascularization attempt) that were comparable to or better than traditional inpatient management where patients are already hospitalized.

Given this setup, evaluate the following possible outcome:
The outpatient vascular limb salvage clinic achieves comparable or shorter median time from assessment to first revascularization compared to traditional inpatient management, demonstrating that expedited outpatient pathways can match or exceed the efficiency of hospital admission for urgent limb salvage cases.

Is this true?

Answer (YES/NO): YES